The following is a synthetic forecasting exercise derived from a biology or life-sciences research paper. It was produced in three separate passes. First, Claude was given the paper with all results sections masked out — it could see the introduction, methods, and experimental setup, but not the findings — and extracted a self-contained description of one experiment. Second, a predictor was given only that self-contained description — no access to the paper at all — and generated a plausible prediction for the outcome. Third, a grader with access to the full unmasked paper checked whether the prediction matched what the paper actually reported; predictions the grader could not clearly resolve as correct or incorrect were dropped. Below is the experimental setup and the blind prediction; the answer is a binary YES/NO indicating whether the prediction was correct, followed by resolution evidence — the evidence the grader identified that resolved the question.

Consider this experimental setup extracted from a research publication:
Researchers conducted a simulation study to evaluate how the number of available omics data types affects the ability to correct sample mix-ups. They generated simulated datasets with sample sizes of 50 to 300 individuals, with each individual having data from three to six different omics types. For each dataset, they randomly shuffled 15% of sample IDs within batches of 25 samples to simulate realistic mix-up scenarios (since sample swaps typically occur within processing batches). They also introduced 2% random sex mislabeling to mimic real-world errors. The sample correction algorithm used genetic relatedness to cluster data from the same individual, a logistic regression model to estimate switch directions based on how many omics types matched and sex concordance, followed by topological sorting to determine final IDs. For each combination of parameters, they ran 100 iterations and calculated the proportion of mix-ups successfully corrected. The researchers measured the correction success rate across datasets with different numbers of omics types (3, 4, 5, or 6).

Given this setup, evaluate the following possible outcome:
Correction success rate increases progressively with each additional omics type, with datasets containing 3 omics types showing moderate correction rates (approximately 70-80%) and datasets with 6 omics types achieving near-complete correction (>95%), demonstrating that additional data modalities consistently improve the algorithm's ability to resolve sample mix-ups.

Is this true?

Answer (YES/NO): NO